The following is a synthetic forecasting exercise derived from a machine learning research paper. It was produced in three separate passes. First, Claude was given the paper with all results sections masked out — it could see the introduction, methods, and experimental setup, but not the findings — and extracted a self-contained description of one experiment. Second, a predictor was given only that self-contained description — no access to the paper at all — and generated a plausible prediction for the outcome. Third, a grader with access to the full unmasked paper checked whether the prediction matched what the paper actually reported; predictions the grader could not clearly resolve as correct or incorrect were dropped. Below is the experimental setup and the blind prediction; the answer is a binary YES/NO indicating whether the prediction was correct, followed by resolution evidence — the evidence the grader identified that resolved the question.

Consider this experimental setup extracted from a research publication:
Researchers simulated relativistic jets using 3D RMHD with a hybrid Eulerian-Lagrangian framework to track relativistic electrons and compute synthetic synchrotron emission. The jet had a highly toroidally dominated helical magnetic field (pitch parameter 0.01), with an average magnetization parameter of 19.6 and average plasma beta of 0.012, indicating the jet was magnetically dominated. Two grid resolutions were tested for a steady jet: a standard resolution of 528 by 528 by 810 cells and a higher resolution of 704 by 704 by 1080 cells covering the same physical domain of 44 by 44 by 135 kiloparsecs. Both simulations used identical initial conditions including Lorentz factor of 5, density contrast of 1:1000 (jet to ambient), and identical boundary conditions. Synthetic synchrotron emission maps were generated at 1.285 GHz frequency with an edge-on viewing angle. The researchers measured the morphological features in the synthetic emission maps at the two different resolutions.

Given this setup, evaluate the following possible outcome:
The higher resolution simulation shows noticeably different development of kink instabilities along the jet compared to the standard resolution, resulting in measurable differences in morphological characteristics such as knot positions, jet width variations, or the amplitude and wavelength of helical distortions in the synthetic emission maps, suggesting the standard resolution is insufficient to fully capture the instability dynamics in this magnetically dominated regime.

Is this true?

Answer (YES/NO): NO